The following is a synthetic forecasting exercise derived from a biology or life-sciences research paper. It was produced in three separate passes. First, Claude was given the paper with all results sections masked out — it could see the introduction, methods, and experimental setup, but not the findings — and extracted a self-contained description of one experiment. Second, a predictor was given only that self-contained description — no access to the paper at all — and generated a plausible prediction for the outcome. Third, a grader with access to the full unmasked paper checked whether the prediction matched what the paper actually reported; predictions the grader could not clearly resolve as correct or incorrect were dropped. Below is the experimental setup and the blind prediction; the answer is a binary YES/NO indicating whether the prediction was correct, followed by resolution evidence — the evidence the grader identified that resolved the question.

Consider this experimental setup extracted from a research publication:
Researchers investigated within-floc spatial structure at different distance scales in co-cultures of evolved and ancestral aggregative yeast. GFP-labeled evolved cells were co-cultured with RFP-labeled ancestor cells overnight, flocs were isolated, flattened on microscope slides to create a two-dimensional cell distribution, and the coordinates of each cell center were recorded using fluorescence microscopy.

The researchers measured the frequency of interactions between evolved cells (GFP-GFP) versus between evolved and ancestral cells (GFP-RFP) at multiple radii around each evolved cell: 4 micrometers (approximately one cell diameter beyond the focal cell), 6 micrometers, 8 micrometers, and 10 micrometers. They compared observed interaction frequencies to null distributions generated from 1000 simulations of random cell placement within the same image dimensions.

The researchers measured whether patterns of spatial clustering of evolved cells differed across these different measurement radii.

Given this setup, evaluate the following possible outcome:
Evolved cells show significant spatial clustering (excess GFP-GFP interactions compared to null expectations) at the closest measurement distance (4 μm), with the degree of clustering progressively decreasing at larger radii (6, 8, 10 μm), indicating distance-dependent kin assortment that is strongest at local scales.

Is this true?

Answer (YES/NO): NO